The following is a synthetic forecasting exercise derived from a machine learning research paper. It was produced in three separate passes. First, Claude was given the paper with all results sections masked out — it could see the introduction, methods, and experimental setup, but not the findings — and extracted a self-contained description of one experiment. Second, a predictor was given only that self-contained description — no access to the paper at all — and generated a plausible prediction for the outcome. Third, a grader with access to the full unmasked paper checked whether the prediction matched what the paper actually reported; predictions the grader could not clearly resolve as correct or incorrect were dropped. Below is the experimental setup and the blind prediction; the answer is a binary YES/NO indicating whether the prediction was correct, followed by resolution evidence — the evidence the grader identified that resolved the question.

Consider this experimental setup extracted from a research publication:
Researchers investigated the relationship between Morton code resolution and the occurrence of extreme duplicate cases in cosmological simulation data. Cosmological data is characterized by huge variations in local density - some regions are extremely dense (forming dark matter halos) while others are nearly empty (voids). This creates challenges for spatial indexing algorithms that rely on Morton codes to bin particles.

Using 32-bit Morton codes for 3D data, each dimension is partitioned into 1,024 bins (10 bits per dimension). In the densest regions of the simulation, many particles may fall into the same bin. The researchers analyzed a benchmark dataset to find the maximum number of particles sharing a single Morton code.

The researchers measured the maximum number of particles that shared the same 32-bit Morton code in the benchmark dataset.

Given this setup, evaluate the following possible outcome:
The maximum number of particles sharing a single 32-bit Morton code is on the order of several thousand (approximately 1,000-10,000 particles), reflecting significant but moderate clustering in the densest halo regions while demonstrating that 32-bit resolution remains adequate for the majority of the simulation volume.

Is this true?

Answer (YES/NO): YES